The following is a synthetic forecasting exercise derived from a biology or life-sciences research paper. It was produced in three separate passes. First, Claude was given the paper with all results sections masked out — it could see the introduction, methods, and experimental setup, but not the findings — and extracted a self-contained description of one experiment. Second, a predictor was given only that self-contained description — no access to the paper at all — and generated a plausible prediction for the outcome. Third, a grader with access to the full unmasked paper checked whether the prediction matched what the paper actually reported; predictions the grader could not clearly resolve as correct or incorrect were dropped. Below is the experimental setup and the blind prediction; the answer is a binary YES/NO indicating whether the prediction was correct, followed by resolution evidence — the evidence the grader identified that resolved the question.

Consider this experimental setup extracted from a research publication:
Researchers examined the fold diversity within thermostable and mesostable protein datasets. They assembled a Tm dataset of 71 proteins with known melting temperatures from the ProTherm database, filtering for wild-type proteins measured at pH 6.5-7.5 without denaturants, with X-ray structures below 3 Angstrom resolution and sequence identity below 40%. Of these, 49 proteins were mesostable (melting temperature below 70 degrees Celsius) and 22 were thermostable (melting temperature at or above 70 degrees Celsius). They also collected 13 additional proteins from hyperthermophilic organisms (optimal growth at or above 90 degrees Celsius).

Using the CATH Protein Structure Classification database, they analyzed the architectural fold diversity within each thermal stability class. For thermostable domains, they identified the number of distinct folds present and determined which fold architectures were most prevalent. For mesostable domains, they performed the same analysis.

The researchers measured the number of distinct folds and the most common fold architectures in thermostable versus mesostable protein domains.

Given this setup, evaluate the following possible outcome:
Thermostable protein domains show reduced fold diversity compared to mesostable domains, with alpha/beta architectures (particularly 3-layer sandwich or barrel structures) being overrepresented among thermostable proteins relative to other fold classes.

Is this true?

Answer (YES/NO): YES